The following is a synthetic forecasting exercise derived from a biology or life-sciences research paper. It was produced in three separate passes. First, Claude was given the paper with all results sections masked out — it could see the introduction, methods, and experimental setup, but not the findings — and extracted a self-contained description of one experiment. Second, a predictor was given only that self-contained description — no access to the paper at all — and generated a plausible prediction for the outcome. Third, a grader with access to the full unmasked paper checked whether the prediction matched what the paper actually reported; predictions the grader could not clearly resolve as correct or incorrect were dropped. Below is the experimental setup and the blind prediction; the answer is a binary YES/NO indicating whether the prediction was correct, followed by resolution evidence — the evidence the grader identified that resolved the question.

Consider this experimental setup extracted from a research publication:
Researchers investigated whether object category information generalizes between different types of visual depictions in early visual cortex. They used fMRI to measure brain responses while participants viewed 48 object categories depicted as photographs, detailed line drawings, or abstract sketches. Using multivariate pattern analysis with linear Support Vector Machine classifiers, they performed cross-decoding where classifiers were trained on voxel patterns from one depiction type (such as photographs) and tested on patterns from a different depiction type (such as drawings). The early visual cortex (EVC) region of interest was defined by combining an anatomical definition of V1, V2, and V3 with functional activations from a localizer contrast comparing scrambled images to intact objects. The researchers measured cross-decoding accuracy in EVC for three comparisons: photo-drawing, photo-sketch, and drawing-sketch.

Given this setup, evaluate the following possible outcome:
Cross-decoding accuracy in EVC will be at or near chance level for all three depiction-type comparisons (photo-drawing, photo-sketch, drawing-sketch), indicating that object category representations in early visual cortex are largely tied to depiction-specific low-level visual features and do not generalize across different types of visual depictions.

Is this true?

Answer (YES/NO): NO